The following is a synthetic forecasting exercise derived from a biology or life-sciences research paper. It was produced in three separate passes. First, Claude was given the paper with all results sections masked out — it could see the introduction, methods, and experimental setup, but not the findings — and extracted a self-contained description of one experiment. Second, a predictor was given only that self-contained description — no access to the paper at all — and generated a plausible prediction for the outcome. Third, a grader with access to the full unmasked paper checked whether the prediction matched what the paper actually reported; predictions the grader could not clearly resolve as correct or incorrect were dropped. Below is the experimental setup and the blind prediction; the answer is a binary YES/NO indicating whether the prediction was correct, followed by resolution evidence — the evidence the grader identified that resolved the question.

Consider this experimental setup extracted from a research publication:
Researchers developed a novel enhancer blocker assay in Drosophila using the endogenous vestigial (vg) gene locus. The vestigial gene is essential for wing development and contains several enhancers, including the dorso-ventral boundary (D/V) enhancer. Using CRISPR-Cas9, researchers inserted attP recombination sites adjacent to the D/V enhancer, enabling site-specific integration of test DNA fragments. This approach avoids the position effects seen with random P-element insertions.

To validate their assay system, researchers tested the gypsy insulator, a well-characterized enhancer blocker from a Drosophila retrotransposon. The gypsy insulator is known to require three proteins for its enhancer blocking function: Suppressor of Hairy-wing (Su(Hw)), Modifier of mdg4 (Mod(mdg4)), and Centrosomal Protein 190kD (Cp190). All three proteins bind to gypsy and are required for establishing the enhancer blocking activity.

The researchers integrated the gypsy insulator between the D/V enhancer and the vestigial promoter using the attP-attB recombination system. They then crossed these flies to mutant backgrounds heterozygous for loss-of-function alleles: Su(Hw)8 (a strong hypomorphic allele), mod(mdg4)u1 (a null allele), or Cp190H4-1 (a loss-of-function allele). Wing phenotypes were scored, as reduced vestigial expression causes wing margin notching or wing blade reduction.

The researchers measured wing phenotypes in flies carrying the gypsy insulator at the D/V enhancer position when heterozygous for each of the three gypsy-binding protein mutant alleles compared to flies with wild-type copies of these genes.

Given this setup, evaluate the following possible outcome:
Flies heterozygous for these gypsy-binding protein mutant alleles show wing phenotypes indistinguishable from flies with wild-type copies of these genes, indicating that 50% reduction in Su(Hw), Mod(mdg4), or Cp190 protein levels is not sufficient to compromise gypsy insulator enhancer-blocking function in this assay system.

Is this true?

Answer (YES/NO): NO